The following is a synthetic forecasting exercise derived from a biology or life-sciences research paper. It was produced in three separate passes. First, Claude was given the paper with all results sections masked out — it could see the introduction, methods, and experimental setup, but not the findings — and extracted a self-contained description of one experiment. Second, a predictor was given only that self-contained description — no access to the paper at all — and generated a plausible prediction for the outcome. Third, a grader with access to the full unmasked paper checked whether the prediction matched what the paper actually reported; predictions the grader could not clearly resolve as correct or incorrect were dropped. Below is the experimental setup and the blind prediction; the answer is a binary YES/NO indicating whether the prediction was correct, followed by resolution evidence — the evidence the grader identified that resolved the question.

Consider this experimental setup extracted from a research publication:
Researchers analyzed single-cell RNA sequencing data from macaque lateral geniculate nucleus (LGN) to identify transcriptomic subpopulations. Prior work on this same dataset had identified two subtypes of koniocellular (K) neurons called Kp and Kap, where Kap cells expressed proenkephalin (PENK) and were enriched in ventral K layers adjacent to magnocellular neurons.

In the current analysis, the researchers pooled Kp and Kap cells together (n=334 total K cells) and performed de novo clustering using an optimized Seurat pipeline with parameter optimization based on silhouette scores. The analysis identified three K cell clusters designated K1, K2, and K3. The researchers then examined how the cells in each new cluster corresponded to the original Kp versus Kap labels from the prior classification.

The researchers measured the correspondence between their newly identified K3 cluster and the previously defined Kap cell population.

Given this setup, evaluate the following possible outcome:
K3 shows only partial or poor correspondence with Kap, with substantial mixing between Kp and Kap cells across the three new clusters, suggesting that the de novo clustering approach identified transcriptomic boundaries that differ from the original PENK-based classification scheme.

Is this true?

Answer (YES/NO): NO